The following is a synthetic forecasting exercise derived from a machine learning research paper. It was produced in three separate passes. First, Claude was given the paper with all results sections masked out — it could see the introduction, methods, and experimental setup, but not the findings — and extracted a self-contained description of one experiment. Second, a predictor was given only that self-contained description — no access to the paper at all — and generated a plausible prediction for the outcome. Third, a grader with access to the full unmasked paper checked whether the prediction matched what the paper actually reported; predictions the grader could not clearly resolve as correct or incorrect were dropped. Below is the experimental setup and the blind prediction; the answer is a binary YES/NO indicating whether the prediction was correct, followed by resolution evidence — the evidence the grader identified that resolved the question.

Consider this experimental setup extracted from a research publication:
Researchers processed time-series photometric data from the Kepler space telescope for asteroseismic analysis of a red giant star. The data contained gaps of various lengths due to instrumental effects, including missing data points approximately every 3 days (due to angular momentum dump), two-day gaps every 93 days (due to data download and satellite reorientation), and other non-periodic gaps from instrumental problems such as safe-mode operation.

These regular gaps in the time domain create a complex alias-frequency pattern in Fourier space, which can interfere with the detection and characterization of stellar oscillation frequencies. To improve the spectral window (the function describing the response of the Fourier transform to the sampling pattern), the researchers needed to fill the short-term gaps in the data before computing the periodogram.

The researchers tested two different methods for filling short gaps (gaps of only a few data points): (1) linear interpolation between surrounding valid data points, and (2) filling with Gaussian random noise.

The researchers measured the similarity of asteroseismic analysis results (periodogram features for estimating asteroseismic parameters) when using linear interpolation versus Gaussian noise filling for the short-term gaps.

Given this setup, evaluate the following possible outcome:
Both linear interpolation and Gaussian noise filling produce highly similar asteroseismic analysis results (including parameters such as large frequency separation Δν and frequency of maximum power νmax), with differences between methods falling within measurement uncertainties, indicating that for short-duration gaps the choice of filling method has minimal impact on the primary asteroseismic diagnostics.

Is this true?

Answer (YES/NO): YES